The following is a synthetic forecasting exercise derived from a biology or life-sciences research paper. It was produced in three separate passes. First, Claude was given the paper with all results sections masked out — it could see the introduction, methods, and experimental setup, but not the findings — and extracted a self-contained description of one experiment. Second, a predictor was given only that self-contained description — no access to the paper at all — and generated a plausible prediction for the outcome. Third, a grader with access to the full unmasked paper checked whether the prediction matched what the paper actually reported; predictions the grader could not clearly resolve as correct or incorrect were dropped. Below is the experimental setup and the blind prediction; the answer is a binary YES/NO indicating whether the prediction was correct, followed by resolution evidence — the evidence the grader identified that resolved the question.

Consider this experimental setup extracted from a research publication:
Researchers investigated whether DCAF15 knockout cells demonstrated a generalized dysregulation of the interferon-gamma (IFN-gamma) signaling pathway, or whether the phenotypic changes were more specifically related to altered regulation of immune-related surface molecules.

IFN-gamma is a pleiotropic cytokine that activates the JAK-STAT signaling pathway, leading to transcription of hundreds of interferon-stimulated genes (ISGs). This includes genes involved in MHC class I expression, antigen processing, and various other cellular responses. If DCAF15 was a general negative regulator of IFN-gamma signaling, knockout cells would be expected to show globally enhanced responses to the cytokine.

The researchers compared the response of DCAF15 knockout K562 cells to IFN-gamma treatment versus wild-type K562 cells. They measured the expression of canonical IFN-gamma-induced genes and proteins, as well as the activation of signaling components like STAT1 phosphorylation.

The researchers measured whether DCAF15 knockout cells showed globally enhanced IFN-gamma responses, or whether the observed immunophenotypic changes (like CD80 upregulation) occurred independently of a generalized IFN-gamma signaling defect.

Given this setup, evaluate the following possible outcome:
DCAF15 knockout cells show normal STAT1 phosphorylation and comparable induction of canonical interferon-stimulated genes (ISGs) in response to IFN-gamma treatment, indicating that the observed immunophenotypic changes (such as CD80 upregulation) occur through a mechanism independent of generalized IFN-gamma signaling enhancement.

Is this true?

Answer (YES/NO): YES